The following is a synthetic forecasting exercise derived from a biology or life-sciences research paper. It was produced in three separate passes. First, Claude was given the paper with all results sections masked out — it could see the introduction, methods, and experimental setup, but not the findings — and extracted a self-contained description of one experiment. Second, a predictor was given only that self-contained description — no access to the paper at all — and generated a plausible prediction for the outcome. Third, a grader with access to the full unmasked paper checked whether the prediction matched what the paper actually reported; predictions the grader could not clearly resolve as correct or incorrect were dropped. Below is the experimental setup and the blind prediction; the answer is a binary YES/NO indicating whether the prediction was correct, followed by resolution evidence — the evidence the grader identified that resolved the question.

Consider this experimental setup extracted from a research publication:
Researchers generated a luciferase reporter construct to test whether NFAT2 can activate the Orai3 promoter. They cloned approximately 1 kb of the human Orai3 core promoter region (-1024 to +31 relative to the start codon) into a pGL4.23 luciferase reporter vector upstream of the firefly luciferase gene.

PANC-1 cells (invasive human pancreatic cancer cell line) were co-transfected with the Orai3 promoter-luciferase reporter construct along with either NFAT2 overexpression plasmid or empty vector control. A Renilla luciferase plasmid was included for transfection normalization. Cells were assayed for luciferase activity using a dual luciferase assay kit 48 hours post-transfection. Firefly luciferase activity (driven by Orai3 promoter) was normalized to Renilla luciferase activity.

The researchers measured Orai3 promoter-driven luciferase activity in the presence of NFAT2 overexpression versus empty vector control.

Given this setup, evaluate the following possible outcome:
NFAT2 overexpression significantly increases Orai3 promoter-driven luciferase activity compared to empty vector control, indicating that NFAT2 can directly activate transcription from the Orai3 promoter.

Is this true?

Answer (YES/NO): YES